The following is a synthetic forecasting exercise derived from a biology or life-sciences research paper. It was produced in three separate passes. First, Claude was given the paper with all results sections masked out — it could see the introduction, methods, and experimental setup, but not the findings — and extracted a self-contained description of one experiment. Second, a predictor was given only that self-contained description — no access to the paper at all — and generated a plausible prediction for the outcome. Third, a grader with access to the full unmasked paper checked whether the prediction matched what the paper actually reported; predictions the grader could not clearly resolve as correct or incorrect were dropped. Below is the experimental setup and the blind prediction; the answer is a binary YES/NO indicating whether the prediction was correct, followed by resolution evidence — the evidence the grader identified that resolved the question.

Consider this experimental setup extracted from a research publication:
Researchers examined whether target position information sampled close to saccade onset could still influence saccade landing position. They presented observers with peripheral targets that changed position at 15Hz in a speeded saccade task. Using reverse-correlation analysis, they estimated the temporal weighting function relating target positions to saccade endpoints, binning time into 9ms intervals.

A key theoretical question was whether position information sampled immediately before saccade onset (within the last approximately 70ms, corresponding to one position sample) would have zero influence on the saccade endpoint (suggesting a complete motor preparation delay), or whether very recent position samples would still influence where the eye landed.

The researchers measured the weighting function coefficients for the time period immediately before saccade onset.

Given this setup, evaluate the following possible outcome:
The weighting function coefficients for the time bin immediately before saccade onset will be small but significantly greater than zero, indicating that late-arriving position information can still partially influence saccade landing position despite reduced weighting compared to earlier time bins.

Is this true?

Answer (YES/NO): NO